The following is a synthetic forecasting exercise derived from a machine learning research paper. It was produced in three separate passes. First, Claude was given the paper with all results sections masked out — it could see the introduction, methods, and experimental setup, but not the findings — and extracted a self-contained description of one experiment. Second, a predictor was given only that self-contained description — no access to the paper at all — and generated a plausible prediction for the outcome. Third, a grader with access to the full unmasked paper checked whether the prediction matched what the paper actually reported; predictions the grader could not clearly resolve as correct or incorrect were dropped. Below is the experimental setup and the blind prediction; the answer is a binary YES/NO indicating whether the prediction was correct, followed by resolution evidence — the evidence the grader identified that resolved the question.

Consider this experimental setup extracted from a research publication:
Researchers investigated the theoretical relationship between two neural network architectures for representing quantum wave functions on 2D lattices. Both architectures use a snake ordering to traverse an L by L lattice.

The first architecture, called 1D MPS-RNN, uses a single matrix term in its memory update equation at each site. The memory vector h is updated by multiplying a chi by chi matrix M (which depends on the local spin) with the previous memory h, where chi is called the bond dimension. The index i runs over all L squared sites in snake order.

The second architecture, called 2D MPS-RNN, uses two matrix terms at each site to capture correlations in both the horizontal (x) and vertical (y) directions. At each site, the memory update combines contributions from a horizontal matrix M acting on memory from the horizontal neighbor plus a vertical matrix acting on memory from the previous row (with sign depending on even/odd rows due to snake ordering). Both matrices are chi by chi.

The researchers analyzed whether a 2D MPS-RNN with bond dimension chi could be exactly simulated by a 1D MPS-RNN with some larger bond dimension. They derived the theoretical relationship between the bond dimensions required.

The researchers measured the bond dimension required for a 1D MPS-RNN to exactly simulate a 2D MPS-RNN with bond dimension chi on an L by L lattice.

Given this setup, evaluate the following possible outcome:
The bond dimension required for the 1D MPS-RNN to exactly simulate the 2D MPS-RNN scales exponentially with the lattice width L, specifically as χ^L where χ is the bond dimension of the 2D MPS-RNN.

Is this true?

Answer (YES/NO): NO